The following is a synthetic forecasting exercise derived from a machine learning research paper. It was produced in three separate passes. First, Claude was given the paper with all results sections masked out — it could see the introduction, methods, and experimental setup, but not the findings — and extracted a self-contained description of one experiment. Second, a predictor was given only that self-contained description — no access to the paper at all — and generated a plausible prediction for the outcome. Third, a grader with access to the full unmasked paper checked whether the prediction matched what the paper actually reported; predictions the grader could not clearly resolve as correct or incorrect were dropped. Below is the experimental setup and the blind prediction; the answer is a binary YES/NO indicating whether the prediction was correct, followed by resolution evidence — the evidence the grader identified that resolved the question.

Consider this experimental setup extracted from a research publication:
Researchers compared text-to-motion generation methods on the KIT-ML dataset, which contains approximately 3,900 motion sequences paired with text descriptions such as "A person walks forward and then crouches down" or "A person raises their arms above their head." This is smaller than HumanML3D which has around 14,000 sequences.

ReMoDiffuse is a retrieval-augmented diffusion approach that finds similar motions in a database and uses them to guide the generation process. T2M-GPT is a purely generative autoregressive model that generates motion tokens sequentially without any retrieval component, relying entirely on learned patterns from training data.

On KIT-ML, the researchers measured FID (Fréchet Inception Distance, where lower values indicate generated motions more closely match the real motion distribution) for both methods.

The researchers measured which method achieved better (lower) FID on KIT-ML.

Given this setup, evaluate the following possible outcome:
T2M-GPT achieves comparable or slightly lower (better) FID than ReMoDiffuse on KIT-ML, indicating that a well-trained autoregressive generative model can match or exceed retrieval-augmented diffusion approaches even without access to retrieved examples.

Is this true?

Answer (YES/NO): NO